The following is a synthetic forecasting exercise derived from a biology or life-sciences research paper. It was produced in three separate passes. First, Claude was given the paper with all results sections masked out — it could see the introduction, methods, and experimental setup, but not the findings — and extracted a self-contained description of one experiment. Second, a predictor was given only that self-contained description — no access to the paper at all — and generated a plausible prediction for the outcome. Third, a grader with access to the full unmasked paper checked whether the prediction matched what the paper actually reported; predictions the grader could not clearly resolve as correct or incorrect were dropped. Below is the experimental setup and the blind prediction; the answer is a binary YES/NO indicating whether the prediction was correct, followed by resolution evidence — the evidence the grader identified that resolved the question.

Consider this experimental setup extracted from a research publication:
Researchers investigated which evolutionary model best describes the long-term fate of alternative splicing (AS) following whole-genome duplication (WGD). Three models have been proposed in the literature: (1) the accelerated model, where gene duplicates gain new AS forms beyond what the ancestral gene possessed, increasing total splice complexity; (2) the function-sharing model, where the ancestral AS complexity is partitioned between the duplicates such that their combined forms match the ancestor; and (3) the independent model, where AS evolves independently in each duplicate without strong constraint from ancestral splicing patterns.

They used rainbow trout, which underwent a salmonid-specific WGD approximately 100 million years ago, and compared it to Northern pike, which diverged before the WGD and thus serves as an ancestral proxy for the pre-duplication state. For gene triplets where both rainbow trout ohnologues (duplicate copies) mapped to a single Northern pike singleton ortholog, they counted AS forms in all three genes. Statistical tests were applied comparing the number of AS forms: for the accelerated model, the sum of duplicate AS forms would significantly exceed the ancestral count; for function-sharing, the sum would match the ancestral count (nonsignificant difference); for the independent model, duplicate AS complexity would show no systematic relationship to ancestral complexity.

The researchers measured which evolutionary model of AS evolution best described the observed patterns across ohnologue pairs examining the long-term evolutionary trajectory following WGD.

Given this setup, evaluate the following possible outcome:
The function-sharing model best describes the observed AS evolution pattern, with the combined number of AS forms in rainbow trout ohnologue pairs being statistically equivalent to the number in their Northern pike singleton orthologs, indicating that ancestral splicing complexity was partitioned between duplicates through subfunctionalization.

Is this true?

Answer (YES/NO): NO